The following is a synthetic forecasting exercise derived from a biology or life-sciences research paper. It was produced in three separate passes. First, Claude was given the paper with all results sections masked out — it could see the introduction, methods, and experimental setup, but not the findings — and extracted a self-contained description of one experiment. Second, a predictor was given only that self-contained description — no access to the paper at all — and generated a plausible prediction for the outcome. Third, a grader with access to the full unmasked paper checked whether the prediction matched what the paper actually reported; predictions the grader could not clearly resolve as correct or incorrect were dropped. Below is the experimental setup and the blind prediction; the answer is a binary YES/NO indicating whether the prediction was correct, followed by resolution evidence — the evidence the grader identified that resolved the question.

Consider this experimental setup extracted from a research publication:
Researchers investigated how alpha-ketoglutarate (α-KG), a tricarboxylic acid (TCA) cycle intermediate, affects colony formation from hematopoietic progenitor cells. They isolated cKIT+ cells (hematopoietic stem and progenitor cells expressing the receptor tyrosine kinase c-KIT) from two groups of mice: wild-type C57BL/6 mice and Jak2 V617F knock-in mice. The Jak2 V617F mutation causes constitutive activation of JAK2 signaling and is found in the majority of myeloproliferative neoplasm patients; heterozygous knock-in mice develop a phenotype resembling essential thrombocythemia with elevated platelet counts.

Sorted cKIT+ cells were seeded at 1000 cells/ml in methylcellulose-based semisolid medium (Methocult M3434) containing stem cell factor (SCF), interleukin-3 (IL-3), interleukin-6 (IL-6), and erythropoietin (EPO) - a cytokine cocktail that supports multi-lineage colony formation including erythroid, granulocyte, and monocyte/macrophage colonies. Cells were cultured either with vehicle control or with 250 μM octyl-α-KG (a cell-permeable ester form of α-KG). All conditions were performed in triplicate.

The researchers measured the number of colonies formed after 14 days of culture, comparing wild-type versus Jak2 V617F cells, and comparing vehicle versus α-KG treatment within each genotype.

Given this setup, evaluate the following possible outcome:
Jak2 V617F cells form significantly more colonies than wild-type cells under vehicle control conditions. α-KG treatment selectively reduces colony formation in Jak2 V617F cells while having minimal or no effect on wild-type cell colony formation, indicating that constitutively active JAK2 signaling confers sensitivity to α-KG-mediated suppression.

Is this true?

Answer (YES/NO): NO